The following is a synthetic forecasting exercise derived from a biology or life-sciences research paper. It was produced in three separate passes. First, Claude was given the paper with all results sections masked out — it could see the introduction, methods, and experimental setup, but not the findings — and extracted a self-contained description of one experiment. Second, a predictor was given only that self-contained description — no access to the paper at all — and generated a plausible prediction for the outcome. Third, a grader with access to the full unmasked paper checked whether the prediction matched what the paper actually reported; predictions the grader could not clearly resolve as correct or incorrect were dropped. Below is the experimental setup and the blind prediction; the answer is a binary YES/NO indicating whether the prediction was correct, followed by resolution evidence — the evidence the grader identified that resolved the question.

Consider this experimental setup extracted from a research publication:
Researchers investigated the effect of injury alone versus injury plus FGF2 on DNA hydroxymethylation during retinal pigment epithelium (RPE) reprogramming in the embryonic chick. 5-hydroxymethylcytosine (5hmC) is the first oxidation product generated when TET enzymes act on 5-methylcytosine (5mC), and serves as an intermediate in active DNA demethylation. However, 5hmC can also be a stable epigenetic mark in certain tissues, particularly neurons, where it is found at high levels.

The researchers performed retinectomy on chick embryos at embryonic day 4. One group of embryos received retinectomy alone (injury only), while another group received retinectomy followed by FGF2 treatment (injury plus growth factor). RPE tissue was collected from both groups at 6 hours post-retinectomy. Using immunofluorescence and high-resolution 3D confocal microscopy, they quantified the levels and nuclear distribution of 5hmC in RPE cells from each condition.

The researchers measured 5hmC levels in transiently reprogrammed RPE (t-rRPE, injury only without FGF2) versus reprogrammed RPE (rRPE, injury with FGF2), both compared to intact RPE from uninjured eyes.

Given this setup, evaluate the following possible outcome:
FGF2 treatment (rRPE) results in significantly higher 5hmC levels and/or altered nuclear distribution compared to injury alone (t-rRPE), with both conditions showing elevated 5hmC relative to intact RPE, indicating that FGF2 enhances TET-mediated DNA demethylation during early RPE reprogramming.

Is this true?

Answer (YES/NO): NO